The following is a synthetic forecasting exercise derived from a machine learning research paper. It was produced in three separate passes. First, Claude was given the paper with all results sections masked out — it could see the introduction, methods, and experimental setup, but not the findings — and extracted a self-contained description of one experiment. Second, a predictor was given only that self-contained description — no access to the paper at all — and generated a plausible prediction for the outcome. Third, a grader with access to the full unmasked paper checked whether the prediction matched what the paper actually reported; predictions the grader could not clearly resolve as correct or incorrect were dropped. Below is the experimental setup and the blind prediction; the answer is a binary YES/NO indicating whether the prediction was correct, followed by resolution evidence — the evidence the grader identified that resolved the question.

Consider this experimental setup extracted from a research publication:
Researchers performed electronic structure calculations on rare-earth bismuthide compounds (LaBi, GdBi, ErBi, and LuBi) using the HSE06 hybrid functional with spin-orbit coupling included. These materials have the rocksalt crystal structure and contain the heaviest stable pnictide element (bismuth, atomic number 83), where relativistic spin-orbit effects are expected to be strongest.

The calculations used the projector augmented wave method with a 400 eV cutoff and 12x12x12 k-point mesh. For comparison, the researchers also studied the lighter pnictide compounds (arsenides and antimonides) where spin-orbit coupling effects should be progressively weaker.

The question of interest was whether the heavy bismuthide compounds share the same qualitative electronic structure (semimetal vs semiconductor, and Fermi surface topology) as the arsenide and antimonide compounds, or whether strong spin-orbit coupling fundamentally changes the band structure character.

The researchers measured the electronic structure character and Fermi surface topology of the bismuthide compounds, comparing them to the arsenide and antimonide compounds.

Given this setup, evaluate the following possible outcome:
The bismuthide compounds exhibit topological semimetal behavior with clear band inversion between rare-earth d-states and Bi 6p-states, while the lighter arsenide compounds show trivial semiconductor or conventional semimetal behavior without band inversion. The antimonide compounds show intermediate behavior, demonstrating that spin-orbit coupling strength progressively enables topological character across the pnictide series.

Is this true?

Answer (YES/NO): NO